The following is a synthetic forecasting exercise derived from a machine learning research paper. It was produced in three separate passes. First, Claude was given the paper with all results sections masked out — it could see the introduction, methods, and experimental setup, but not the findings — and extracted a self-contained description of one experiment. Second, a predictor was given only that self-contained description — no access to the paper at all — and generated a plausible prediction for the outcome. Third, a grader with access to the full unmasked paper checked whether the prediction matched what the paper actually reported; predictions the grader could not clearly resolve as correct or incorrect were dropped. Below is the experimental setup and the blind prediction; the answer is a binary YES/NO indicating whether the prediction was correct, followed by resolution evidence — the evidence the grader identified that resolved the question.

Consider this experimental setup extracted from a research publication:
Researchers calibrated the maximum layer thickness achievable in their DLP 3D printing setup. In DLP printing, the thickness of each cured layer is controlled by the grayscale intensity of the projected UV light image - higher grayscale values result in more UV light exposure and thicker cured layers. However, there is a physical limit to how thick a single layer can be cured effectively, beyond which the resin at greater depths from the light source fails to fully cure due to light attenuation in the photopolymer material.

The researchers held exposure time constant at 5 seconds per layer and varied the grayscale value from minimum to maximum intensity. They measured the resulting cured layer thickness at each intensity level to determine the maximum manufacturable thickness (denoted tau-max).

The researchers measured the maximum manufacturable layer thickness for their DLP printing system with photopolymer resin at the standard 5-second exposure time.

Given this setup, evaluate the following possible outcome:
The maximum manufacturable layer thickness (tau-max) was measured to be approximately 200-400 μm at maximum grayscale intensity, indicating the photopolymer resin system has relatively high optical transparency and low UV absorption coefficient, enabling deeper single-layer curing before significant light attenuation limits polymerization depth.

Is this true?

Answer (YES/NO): YES